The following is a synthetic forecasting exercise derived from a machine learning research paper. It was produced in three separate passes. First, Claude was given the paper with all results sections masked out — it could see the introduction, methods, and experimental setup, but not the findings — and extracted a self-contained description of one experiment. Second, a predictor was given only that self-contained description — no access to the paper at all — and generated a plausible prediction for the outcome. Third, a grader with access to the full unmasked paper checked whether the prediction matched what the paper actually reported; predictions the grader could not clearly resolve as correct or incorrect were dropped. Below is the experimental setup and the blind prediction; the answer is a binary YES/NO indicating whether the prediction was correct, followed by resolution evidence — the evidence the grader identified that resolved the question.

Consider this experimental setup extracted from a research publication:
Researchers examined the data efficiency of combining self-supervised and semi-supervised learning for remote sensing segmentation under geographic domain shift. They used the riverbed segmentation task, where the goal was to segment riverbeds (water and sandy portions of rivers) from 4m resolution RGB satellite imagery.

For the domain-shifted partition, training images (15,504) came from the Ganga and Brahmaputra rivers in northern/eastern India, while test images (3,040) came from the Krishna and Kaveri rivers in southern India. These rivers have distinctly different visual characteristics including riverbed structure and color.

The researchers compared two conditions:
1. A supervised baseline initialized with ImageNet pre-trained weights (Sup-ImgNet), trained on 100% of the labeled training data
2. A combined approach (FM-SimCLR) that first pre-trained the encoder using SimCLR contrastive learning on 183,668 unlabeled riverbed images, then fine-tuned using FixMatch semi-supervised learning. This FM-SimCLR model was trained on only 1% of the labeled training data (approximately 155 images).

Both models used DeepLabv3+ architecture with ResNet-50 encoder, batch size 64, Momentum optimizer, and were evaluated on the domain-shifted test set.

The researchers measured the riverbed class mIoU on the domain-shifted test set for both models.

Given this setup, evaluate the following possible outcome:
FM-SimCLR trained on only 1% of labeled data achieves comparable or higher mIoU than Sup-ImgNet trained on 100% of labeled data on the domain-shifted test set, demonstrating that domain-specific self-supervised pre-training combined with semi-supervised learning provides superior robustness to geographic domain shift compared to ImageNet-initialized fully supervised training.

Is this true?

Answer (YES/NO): YES